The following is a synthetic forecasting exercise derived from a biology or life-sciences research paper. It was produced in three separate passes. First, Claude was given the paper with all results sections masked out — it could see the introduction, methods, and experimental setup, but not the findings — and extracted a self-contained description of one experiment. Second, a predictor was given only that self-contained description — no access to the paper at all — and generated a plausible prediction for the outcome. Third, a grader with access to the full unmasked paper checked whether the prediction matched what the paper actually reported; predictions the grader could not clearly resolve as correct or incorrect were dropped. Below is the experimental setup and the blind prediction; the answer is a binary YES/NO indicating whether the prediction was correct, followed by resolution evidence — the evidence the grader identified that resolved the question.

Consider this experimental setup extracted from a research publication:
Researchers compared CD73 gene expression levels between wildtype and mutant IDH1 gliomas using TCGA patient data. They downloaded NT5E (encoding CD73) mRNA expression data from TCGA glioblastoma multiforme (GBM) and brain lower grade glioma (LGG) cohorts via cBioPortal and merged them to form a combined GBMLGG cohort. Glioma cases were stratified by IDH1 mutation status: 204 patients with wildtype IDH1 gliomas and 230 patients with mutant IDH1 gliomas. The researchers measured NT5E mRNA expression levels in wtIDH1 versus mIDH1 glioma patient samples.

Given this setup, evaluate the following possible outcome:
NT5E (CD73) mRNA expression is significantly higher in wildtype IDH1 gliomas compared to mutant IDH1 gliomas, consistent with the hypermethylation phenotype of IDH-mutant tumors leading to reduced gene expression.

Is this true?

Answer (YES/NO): YES